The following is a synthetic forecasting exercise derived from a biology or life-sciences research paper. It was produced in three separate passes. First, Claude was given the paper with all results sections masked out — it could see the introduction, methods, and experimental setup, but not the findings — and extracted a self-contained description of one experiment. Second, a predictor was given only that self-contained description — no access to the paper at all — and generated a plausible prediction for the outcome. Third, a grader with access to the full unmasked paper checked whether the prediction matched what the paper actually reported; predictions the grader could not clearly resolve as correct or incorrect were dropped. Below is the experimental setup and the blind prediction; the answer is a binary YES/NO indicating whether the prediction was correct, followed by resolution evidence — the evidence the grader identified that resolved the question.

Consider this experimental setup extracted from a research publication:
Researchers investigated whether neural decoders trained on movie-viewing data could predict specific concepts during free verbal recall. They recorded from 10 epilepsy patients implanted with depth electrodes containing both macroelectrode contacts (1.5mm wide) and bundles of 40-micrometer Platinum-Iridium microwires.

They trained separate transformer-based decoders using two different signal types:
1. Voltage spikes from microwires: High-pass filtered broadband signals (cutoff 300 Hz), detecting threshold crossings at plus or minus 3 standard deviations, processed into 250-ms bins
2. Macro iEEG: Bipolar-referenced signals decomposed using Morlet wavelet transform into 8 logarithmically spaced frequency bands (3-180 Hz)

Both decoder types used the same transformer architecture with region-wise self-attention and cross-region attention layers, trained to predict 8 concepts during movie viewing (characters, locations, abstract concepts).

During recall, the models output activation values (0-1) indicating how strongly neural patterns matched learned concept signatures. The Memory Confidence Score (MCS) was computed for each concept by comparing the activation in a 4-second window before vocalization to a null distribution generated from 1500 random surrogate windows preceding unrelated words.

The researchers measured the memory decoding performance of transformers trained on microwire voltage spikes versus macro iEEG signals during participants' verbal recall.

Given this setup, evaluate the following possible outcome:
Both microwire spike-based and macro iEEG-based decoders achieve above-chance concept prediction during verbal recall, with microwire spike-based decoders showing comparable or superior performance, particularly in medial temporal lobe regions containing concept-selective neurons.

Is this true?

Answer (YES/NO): NO